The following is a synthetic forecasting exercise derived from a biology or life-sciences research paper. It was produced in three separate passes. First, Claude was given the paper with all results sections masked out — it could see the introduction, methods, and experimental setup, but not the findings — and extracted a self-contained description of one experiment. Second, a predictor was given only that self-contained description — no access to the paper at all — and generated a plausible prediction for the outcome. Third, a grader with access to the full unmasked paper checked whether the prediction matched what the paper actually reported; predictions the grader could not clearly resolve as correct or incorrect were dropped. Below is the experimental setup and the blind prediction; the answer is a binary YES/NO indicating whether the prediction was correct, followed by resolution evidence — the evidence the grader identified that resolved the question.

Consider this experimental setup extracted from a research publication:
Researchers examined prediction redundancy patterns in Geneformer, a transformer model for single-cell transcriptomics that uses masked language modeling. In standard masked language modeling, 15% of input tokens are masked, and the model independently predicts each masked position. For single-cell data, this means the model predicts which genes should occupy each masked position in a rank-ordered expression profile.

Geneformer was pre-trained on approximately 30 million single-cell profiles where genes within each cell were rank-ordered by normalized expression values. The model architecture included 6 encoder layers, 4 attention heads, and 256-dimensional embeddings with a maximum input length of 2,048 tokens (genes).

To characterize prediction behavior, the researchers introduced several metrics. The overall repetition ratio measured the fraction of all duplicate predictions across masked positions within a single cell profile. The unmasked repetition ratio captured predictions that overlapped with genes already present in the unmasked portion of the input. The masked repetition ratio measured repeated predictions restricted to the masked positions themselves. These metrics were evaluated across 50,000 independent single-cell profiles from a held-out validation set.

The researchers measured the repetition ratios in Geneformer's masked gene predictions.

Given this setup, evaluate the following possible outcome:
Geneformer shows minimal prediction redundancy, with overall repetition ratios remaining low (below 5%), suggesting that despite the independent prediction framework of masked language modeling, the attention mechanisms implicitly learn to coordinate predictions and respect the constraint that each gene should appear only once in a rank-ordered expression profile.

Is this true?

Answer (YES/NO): NO